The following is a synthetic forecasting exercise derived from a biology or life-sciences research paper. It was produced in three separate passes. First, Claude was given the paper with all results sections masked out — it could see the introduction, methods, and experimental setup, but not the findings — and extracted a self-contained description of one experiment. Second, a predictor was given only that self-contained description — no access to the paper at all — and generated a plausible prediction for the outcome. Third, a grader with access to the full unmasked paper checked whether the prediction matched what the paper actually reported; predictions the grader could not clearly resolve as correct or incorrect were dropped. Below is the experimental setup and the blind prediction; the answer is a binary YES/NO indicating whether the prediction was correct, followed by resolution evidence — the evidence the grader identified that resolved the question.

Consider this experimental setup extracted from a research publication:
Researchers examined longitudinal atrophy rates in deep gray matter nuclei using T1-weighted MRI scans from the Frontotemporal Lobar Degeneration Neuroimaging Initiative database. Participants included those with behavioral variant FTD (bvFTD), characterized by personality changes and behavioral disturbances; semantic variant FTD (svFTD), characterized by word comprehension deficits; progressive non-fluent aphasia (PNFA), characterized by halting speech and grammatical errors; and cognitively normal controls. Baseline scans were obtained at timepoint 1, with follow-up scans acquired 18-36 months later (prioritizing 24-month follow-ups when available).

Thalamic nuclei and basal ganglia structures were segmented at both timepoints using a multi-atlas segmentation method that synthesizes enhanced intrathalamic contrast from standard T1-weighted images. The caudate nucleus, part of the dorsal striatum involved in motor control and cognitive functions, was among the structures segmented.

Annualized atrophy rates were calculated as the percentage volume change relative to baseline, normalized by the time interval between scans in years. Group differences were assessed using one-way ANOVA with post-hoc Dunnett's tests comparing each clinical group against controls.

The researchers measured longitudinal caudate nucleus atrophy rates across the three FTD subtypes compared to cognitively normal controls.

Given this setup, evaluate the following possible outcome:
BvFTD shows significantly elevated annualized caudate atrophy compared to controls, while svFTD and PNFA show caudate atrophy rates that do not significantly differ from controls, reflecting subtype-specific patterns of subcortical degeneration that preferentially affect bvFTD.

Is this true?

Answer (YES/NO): NO